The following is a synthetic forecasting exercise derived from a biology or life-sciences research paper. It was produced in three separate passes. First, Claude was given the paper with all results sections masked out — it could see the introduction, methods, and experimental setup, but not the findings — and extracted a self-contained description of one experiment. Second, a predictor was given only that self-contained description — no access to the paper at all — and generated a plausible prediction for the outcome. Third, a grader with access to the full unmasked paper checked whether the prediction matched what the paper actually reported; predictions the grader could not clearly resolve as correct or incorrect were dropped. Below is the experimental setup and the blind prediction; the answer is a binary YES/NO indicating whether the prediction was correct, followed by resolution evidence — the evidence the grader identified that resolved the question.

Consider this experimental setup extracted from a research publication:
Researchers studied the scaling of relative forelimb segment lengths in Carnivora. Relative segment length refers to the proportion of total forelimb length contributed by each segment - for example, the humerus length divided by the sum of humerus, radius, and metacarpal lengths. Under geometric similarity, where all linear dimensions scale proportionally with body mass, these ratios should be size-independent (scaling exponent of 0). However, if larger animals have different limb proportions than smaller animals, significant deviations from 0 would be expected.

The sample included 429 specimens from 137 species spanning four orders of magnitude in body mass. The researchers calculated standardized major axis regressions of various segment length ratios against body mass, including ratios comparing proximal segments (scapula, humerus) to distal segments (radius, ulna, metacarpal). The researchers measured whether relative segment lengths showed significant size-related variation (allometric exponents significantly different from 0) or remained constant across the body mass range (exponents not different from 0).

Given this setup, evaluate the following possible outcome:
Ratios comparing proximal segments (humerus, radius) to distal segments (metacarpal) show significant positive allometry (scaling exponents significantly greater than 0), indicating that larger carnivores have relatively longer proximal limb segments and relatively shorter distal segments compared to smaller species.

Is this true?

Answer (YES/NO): NO